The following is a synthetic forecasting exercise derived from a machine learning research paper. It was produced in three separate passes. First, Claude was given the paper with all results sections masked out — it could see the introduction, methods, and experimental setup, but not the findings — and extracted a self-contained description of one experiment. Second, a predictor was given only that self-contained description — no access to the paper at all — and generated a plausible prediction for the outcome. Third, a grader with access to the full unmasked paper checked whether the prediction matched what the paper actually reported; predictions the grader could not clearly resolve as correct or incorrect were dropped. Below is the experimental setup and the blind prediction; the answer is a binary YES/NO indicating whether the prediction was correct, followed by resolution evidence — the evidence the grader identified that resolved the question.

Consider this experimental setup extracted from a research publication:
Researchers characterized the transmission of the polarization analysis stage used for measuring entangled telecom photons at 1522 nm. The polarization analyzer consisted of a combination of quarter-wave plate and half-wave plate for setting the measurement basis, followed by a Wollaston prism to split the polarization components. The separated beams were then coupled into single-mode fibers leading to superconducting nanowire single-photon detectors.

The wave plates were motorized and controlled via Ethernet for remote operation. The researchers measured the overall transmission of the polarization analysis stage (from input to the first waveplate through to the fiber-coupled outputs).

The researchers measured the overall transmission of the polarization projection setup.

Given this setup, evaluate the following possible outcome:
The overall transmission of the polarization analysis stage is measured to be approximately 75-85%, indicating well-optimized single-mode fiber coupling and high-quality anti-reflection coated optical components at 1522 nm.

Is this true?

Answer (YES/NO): NO